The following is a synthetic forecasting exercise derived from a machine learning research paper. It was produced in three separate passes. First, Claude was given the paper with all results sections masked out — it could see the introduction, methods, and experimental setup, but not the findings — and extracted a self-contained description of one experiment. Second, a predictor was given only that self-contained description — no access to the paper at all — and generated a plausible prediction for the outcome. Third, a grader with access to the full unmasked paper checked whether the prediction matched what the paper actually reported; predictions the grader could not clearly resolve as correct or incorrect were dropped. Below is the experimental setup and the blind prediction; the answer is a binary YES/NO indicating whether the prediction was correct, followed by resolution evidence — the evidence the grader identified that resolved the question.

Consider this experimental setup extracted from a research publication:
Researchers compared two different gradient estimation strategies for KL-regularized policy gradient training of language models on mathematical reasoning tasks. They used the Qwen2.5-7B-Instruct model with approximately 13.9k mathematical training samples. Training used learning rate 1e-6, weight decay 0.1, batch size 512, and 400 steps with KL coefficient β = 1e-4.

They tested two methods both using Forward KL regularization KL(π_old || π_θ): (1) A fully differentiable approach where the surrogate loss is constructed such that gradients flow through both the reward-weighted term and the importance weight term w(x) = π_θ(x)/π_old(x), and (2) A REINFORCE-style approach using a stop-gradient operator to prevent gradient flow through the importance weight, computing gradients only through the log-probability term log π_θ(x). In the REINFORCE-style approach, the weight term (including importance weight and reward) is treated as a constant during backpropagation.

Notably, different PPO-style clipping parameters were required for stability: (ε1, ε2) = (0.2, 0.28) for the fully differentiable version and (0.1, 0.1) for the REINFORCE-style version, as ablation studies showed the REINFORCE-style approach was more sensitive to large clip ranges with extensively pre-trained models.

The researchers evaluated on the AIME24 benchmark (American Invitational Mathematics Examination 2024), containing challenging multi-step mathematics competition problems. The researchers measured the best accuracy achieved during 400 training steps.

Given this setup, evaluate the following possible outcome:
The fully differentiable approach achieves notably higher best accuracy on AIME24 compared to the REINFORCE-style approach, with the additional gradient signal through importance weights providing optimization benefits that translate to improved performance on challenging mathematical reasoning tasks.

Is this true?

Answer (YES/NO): NO